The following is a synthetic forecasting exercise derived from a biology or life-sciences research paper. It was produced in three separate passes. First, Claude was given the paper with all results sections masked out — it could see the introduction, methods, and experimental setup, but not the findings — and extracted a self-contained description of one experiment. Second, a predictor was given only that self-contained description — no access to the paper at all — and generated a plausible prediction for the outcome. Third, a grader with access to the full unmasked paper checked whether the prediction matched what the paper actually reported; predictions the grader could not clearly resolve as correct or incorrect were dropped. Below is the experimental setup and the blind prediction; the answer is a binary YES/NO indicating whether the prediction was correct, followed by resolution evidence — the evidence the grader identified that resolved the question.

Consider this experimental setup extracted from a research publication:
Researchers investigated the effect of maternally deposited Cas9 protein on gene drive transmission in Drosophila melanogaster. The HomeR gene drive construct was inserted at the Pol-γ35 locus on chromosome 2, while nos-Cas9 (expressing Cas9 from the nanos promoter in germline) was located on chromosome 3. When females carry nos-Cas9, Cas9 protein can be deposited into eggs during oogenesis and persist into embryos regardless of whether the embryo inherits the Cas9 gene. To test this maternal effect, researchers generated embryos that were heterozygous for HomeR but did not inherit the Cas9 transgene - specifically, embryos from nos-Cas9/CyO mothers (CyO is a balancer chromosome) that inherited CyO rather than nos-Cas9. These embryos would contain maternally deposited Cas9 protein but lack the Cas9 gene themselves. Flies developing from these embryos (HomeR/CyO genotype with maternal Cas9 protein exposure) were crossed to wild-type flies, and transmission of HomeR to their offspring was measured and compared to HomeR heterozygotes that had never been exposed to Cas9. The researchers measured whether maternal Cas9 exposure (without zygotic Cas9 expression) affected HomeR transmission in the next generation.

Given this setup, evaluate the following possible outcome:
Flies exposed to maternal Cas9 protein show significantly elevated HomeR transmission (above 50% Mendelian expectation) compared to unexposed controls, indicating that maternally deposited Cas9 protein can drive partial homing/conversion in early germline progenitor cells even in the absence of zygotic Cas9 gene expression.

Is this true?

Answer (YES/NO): YES